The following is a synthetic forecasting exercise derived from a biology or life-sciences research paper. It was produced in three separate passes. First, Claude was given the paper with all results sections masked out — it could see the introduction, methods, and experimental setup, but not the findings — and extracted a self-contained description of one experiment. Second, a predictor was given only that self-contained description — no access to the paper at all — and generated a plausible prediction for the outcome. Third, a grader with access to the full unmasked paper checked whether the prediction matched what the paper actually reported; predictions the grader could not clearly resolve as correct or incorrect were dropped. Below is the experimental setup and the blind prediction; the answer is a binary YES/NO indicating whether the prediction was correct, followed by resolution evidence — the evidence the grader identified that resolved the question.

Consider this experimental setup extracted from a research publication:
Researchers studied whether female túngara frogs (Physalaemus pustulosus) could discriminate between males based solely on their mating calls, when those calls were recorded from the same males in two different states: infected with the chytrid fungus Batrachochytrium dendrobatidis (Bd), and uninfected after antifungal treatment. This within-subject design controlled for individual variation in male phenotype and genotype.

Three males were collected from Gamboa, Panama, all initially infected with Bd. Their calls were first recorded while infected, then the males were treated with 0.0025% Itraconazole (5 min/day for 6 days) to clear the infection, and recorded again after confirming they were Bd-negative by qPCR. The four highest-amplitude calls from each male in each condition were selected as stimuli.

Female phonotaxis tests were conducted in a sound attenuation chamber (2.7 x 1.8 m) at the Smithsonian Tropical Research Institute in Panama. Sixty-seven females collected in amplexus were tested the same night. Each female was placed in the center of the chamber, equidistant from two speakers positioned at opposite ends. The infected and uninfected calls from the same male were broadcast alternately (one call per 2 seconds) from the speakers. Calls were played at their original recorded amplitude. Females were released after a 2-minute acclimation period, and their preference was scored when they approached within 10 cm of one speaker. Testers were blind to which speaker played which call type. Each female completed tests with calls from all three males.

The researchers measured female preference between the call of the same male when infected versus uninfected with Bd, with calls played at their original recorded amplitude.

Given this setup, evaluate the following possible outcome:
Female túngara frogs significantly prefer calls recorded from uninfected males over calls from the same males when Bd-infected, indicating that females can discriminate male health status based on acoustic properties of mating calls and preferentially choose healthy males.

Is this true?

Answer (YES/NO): YES